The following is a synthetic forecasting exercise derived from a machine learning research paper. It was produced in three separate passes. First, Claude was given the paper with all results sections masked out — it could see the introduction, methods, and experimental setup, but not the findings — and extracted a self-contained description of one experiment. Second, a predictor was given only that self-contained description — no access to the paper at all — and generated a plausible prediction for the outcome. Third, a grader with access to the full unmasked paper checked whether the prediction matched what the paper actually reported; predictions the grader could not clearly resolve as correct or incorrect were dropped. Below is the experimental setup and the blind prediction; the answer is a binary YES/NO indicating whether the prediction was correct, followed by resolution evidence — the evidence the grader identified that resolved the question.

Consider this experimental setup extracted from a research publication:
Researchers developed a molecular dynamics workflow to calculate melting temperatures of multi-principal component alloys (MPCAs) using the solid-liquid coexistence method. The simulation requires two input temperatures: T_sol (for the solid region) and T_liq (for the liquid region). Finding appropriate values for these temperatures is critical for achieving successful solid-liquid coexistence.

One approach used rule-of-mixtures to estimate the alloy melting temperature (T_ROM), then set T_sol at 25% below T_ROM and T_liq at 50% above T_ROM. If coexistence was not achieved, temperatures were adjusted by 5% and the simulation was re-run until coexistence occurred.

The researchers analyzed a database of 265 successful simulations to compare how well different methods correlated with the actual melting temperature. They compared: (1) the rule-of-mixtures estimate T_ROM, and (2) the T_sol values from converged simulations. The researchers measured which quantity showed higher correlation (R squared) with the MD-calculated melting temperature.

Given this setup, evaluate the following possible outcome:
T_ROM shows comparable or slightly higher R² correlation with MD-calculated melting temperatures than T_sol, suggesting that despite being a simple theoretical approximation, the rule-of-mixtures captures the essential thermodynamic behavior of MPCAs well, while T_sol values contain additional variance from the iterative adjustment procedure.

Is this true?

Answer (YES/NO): NO